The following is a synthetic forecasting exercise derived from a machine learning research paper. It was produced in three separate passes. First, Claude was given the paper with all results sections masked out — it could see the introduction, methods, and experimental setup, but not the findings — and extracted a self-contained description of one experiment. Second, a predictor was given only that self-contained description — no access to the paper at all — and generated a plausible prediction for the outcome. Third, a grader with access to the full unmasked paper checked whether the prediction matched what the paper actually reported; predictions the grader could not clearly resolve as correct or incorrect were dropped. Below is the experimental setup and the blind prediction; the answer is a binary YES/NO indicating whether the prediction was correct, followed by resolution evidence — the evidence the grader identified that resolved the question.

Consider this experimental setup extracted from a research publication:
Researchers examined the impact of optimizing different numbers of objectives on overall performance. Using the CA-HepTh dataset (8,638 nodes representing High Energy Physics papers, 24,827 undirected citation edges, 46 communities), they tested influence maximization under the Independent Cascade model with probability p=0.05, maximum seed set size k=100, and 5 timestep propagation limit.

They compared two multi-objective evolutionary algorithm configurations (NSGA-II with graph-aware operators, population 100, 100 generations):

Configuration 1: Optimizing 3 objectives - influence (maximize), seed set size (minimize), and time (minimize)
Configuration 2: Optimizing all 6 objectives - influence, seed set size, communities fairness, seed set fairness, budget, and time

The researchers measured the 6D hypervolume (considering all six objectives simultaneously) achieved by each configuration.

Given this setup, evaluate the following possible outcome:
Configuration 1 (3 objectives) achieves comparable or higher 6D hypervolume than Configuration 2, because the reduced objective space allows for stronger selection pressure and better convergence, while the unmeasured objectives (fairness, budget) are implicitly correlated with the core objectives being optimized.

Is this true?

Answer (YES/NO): NO